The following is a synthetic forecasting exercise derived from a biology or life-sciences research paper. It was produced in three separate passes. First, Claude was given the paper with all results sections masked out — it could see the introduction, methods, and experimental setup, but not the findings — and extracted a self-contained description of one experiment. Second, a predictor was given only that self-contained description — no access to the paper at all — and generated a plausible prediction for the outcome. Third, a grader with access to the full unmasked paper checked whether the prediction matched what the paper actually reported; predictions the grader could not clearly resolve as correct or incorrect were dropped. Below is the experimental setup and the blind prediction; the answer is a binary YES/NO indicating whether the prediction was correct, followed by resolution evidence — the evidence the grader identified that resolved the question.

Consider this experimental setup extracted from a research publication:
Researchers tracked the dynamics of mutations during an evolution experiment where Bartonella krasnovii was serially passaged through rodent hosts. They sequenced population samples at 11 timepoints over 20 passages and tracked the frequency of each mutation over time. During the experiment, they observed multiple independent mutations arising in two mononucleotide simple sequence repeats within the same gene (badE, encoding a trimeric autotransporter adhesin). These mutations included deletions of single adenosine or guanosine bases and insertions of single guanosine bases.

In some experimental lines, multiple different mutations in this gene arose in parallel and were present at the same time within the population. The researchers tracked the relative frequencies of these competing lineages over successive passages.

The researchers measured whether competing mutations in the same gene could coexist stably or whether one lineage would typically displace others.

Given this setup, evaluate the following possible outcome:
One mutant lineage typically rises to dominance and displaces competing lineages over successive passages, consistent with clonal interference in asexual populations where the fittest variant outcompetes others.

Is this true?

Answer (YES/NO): YES